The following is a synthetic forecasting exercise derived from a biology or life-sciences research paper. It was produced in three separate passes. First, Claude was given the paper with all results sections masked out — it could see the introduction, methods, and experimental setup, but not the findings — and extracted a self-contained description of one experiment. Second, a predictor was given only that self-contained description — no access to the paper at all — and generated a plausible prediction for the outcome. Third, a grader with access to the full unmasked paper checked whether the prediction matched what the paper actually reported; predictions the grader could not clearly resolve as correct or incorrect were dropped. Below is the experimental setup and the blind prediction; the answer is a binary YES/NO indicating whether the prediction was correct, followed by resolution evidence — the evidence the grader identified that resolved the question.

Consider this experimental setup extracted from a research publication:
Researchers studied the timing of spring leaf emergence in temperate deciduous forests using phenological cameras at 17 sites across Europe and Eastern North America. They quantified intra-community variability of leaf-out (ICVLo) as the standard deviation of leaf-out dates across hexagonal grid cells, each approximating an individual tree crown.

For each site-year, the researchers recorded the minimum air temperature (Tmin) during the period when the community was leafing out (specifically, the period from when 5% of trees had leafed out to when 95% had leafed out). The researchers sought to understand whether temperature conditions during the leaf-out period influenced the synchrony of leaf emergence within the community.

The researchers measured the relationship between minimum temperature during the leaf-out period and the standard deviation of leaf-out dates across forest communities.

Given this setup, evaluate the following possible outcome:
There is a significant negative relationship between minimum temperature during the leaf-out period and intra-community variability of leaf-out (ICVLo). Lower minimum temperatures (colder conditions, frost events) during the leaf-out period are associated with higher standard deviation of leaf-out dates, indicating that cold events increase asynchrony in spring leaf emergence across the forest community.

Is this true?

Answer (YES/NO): YES